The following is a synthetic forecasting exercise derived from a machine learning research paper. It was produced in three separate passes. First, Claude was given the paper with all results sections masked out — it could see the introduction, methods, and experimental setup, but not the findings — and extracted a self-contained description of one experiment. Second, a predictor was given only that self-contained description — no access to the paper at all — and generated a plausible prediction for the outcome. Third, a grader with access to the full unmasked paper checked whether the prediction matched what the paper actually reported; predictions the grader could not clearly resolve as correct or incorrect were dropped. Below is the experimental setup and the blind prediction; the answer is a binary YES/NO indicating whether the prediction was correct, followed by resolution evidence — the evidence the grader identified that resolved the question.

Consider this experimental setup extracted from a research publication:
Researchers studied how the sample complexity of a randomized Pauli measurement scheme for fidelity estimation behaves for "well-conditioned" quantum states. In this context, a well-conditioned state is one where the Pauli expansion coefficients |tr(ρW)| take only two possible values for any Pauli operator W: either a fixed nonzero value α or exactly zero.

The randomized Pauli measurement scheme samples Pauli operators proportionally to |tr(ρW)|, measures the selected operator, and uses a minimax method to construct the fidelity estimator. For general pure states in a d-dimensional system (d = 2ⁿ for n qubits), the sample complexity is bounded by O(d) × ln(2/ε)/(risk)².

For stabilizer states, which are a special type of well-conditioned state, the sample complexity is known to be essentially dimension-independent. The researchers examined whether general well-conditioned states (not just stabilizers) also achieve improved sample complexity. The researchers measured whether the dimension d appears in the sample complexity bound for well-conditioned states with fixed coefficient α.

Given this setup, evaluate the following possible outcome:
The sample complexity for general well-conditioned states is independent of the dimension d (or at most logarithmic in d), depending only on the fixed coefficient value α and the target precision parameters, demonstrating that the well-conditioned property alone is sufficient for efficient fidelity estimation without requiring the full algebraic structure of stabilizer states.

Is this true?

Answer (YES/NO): YES